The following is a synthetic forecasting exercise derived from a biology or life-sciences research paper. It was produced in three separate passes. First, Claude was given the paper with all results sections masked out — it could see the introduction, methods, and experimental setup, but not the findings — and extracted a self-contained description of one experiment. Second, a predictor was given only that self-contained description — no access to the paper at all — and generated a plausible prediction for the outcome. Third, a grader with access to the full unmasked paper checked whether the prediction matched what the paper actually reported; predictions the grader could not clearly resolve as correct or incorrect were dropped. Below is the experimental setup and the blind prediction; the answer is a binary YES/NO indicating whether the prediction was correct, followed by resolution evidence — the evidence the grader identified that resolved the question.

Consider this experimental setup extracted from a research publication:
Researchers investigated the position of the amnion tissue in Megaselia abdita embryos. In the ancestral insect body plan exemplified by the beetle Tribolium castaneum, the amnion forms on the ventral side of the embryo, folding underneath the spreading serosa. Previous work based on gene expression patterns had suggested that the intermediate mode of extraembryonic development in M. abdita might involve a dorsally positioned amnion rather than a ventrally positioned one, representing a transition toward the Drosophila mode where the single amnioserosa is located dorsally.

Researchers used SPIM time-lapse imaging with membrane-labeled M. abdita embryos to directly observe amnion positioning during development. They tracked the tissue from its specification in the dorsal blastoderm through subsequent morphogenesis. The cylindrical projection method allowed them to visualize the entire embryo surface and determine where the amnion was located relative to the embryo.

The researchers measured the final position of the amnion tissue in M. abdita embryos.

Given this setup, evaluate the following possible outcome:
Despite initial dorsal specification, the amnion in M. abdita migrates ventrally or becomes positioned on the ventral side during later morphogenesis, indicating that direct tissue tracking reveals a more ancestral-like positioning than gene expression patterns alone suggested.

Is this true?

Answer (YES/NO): YES